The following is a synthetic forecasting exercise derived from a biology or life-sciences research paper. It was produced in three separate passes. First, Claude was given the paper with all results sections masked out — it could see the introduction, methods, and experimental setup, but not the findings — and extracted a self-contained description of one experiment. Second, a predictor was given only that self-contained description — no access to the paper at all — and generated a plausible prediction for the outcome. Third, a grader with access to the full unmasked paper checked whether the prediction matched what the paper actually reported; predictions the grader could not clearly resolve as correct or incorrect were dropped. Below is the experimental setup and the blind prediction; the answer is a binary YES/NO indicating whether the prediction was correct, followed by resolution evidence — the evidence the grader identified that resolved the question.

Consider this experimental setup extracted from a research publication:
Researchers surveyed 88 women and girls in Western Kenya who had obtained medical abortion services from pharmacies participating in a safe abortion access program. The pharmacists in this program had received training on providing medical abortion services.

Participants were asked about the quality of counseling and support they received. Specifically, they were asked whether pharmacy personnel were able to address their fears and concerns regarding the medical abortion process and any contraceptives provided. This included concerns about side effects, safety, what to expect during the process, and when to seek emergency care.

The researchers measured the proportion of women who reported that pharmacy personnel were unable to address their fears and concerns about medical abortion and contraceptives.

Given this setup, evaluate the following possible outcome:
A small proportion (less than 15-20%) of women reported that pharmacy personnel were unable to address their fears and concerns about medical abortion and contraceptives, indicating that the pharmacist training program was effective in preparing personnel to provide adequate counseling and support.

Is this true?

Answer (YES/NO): NO